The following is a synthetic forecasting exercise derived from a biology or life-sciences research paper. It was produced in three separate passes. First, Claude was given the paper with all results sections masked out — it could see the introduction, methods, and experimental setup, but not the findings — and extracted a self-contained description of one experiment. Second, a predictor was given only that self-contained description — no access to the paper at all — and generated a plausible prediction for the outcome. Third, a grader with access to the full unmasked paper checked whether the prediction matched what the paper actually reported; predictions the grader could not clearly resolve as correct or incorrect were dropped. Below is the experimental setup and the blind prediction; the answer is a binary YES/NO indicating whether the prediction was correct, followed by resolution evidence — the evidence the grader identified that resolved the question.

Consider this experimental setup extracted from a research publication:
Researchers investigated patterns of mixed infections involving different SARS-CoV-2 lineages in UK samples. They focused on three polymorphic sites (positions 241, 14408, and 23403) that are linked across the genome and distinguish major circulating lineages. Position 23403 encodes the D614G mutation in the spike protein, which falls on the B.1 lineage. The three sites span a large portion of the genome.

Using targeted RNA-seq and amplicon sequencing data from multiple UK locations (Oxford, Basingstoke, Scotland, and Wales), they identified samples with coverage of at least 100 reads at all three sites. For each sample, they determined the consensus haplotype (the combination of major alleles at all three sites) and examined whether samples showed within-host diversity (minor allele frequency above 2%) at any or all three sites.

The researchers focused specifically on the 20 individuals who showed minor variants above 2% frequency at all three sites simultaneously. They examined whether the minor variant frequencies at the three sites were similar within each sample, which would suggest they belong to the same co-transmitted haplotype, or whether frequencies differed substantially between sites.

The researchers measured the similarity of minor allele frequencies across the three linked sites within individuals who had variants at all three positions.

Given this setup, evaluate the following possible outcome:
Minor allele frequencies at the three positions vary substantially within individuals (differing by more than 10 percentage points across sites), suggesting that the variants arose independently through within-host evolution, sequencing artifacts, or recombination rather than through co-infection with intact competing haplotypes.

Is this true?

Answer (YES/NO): NO